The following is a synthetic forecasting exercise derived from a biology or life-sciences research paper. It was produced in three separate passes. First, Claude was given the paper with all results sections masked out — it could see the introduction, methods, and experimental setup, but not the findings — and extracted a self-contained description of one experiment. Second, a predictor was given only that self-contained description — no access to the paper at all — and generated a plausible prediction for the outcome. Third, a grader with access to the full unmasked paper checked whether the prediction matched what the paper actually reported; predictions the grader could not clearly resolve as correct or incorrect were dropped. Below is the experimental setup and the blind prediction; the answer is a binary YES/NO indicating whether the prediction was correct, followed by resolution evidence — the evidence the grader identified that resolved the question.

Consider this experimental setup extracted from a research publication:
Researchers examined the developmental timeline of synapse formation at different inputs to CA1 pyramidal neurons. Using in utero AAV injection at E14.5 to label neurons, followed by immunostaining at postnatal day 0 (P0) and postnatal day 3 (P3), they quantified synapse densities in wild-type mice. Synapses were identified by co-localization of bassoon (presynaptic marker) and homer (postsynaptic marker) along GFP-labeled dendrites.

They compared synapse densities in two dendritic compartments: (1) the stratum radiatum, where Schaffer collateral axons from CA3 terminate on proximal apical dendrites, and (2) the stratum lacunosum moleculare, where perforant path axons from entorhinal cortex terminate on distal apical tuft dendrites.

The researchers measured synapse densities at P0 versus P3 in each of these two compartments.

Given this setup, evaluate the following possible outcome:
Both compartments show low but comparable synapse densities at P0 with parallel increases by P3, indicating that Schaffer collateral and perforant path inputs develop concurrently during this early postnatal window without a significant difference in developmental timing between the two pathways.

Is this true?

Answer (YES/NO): NO